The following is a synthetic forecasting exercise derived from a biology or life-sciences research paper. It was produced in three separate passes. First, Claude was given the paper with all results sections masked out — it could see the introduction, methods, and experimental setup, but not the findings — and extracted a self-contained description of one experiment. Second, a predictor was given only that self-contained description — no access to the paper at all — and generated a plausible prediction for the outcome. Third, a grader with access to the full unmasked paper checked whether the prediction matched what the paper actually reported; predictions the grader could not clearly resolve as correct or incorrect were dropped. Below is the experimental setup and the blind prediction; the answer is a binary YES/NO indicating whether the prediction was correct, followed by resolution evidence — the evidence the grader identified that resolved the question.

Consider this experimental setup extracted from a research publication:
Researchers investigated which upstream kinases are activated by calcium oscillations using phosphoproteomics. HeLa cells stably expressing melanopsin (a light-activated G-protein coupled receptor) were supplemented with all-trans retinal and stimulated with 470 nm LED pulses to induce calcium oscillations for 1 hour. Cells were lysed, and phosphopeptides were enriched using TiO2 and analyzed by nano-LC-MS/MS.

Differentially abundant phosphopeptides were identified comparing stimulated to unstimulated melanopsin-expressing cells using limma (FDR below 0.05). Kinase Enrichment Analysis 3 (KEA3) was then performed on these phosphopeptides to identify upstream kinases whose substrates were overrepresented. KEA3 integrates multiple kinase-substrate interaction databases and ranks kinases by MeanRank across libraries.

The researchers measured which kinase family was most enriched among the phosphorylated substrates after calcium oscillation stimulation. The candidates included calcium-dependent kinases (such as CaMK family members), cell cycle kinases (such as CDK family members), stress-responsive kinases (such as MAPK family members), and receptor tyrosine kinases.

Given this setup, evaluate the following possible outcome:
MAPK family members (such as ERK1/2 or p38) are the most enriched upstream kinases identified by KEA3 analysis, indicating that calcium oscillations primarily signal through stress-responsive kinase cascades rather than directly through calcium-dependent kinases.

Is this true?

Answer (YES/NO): NO